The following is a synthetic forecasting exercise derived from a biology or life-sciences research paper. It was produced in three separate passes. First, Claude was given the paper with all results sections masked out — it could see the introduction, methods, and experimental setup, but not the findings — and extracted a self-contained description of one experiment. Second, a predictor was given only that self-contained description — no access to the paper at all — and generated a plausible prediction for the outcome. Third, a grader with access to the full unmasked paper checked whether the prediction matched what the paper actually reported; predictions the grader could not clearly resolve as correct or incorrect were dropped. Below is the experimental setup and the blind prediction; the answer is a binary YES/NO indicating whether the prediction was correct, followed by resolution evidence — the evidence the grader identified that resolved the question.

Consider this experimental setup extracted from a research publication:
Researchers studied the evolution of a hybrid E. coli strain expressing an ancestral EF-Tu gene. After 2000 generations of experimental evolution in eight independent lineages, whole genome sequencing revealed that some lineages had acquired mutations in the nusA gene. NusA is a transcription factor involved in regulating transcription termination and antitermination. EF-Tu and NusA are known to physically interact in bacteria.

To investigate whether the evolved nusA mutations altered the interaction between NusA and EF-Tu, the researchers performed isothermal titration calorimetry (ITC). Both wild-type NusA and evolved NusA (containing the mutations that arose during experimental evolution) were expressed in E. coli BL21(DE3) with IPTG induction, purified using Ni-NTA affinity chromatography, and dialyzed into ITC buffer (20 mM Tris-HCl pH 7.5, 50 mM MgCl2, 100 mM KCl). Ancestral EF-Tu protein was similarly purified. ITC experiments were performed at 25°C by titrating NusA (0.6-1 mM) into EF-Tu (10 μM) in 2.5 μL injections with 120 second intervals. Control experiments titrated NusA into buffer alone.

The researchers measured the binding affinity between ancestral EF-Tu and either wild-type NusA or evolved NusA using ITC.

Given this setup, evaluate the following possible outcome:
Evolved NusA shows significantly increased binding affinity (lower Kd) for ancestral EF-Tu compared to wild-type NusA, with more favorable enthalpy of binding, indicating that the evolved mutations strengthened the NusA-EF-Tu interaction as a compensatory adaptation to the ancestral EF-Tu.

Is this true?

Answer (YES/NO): NO